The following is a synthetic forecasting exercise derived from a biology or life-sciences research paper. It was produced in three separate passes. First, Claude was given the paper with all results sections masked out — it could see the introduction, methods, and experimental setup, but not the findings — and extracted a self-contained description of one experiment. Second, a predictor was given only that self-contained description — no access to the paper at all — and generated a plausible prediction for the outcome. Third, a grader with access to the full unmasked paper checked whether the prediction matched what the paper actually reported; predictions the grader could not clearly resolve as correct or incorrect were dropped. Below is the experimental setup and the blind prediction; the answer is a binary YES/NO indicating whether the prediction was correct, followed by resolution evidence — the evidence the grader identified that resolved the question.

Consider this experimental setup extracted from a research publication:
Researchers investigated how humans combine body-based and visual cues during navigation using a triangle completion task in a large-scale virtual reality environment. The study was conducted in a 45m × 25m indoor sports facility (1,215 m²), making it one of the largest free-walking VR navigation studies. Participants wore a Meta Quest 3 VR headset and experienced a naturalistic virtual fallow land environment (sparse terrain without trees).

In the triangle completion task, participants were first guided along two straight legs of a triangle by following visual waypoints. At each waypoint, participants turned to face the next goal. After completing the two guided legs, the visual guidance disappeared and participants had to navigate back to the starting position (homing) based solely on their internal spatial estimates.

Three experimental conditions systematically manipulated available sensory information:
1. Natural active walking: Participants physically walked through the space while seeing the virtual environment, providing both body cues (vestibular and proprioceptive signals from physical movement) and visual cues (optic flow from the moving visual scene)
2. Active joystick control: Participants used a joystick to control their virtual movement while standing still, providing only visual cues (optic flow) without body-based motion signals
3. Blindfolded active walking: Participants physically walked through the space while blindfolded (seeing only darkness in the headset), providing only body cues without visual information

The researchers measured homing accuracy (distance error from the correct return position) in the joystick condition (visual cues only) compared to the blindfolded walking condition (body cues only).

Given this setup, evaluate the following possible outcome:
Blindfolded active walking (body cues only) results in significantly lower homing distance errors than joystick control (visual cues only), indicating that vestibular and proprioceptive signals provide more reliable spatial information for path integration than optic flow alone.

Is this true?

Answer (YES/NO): YES